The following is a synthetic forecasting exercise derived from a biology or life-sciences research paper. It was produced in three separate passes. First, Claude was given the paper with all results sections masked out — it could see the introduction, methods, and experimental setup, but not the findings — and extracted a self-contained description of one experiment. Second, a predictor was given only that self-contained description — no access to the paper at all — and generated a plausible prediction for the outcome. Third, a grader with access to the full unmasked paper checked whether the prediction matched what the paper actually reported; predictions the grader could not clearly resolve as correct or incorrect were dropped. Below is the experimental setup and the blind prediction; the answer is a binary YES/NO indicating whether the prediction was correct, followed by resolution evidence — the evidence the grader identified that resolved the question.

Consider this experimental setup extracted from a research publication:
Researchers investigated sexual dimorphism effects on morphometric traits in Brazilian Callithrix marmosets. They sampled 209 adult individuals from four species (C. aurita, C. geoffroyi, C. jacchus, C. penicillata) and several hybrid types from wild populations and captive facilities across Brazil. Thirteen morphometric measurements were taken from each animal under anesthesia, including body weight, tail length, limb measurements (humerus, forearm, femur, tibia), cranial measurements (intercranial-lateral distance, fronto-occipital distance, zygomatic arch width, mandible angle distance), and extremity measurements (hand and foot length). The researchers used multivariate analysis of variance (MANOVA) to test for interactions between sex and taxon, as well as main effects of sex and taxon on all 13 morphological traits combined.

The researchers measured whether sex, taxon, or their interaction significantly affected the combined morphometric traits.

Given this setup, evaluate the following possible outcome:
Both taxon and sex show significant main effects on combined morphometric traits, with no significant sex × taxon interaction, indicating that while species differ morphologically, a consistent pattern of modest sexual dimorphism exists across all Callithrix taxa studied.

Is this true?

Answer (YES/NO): NO